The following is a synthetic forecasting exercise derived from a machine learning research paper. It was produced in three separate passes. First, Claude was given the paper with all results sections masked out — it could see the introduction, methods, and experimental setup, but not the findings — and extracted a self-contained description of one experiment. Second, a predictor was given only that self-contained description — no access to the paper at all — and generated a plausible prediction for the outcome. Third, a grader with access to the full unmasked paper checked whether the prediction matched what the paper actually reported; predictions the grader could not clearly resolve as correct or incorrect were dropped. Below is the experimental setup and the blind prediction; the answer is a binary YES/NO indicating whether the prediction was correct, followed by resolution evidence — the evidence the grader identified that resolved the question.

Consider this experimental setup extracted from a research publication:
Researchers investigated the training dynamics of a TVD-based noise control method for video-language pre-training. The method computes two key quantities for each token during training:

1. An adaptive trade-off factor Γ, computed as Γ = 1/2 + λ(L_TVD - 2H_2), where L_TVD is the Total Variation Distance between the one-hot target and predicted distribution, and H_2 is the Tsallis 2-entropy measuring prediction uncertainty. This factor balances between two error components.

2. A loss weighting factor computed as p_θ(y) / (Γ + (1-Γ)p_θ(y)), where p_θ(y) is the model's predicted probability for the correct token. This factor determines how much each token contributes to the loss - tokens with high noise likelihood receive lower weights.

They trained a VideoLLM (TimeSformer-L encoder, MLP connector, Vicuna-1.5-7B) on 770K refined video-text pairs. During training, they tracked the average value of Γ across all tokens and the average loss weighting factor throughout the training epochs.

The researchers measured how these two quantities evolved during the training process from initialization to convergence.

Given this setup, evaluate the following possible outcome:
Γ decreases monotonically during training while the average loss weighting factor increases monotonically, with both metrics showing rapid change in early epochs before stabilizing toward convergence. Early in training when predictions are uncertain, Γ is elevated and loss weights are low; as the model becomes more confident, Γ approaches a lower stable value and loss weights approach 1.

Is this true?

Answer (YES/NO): NO